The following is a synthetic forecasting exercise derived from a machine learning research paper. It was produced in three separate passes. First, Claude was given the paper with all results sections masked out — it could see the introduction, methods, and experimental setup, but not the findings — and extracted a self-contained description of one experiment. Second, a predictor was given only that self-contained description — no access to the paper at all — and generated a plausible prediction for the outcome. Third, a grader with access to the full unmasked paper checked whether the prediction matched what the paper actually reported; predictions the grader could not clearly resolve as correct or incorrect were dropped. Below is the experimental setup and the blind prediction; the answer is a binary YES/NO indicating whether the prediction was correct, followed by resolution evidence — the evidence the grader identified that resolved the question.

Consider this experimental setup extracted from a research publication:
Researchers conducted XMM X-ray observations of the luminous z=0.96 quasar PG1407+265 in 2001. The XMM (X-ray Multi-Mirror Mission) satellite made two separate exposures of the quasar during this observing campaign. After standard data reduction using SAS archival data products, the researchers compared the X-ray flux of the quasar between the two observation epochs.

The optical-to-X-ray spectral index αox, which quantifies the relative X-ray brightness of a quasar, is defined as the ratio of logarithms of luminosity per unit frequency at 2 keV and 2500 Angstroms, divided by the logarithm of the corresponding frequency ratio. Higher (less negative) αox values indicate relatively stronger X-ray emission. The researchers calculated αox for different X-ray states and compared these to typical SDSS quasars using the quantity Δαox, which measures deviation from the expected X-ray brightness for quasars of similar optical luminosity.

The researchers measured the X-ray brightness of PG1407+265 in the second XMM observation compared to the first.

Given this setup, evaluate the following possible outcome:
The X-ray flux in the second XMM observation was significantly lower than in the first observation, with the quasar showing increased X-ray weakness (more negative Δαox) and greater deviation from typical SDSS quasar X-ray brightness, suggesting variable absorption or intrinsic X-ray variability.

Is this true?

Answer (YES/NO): NO